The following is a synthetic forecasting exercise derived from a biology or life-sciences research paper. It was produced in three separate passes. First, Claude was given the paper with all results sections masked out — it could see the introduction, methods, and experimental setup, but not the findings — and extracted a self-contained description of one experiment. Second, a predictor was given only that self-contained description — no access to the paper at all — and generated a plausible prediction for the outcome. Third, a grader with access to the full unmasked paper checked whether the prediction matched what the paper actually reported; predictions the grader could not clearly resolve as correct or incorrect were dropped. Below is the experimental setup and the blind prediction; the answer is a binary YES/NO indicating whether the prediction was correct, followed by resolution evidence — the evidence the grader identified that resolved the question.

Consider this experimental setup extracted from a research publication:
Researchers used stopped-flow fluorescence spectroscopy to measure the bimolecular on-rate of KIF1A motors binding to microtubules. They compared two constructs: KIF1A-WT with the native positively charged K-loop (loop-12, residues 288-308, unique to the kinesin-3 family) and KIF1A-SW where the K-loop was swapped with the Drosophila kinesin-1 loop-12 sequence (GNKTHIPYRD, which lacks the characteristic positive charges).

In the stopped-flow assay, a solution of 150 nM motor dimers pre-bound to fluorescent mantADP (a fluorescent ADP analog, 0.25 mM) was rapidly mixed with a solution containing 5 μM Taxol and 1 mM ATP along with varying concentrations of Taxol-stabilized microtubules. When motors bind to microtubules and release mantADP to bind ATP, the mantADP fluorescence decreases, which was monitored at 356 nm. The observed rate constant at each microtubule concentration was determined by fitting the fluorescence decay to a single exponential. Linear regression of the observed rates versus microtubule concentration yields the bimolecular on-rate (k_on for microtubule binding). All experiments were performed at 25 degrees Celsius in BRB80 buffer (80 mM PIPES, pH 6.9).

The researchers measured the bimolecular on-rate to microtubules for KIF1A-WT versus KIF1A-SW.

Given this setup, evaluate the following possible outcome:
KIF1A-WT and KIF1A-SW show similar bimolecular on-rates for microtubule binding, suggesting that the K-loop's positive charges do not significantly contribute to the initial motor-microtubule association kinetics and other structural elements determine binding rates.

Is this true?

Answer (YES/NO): YES